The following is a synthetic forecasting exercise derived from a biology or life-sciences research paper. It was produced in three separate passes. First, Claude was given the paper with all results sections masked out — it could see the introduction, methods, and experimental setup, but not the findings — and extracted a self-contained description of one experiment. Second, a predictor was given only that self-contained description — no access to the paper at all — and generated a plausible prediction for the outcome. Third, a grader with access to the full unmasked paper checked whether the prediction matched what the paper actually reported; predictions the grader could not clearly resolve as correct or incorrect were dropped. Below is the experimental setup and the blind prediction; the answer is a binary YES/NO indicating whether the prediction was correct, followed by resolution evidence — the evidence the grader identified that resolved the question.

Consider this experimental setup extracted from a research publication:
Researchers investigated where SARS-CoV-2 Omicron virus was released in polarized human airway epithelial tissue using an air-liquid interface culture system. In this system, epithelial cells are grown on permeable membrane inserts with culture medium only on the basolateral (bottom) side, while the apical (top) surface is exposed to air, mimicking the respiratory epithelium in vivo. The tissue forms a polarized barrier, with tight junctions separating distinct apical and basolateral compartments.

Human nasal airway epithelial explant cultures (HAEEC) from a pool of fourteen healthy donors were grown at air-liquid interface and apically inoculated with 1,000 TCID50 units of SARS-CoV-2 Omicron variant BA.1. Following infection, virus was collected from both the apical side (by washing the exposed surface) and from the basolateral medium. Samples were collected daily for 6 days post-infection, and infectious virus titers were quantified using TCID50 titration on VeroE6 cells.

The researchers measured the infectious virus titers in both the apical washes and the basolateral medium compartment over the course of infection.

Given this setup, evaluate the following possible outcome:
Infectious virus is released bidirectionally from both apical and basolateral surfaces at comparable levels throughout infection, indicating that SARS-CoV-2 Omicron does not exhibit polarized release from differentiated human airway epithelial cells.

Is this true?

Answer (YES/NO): NO